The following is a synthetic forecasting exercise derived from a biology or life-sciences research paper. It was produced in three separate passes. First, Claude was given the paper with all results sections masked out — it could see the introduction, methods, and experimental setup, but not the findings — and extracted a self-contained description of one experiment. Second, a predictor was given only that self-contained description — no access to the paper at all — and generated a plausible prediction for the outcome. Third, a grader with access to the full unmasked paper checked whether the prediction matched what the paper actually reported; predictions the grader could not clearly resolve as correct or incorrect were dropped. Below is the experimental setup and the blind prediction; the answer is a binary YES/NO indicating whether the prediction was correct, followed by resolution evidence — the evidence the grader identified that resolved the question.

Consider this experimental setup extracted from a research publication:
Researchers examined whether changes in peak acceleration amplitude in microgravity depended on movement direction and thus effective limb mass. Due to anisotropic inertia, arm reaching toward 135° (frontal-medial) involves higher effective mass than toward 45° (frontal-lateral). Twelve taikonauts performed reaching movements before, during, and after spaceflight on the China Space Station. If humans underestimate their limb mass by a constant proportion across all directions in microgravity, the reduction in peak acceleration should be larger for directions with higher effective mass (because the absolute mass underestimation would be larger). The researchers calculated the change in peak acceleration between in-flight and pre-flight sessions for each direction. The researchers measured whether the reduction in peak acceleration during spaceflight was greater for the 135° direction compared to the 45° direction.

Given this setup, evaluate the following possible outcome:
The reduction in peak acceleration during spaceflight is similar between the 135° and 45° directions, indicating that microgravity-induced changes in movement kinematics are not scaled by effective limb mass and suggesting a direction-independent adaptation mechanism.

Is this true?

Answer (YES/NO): NO